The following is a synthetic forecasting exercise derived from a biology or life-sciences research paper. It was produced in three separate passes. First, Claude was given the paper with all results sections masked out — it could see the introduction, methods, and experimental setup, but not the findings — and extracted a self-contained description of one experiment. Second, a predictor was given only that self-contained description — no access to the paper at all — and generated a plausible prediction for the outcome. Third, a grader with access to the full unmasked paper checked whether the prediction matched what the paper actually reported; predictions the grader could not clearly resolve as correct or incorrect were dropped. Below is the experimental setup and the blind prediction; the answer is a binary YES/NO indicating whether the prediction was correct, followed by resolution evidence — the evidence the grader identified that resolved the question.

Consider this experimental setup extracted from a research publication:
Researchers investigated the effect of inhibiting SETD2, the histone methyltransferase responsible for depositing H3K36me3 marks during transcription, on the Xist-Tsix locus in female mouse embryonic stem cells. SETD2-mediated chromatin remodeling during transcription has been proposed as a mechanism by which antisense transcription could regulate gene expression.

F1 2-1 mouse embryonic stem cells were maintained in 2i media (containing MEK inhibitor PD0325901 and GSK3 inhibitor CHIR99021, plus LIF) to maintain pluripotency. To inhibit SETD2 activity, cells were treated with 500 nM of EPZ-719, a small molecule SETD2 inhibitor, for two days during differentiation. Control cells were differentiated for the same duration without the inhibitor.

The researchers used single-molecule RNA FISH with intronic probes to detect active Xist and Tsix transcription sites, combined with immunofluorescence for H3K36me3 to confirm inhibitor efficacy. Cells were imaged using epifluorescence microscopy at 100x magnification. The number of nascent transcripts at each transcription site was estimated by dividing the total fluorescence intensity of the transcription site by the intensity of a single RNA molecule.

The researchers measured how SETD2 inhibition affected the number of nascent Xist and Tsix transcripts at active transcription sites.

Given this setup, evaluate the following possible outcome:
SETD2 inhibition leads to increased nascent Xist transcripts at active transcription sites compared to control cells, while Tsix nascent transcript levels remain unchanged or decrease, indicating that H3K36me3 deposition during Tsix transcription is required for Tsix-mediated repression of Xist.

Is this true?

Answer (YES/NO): NO